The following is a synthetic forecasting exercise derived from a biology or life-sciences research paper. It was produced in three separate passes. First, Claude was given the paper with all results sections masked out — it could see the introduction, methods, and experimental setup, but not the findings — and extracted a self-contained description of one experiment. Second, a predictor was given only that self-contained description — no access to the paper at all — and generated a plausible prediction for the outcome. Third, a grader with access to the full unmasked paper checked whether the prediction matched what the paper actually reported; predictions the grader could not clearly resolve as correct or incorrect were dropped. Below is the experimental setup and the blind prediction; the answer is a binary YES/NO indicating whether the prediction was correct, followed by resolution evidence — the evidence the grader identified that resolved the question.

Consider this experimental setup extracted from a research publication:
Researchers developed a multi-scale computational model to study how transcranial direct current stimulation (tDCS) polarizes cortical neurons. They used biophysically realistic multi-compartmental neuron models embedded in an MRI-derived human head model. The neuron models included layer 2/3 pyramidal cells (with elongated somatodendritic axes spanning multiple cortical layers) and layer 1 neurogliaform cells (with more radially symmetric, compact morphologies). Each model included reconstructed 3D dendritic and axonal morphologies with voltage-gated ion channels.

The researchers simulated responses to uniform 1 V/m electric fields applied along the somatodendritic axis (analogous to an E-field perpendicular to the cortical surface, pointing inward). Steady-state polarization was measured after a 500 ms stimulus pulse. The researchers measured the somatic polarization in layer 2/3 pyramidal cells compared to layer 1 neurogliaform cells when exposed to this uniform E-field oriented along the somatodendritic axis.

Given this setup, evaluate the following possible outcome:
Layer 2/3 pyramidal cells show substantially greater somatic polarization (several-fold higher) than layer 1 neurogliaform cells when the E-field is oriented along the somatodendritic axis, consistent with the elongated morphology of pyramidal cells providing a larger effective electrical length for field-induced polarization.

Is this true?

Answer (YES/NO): YES